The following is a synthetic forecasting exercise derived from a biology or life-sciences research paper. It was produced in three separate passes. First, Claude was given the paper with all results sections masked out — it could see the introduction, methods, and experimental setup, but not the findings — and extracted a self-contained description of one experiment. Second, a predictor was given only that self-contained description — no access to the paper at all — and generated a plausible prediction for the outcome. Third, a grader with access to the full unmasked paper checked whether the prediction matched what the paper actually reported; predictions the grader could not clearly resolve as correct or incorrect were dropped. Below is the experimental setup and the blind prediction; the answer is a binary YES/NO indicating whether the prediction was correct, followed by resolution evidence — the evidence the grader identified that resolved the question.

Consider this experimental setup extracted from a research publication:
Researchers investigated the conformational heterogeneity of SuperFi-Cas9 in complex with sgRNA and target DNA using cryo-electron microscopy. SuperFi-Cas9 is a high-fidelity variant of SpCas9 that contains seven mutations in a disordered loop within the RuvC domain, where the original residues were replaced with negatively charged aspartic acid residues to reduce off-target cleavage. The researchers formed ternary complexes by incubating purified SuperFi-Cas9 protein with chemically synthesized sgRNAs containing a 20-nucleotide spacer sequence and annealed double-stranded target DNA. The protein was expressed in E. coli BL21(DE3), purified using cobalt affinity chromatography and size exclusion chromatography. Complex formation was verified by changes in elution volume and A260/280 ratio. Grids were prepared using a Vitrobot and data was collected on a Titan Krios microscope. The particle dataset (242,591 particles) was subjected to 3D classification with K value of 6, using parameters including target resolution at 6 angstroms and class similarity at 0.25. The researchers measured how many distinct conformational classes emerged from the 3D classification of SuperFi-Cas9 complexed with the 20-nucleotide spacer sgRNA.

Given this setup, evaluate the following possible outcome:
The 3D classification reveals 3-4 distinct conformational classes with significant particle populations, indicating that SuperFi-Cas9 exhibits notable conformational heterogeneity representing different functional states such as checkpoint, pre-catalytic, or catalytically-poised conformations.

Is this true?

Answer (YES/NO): NO